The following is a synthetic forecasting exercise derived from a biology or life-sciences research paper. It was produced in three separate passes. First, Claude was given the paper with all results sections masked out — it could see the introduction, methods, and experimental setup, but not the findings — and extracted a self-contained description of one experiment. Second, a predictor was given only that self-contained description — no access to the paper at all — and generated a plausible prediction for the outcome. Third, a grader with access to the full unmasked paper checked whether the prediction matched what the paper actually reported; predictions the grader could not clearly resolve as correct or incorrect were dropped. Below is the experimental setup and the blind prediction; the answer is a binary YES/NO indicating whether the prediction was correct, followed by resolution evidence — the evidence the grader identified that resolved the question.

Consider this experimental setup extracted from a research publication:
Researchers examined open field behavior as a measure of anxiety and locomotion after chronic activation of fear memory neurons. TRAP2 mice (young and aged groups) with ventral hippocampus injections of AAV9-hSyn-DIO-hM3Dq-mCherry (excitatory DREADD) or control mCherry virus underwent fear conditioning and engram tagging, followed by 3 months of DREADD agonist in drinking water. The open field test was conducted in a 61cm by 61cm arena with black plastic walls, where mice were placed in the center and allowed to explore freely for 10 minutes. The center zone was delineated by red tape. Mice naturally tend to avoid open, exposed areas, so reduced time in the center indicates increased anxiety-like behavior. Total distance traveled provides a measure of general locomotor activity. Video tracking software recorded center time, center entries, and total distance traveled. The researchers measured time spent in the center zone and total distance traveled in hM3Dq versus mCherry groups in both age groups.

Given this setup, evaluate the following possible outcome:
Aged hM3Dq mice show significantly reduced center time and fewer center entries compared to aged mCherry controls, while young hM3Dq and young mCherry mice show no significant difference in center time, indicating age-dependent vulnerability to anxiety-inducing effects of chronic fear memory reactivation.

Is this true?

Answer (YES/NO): NO